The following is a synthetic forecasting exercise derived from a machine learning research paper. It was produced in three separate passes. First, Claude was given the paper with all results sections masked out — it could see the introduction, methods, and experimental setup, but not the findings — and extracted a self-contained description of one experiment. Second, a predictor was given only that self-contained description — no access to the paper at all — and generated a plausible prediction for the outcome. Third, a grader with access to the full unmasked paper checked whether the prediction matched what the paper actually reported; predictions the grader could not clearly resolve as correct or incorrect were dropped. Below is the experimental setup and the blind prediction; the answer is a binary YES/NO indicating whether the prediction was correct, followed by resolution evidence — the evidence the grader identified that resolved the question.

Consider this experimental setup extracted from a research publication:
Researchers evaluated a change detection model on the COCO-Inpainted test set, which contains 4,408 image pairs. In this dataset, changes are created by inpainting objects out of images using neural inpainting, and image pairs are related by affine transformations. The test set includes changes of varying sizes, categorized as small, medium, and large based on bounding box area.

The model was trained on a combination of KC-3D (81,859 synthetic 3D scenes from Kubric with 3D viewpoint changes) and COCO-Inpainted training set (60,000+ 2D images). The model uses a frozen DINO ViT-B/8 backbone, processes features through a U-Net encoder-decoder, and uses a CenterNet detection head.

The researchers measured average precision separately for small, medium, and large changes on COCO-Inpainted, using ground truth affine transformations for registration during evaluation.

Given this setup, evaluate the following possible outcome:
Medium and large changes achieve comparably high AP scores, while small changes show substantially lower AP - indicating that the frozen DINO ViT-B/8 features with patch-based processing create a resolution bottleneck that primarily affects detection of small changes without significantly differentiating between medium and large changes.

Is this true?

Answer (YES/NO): YES